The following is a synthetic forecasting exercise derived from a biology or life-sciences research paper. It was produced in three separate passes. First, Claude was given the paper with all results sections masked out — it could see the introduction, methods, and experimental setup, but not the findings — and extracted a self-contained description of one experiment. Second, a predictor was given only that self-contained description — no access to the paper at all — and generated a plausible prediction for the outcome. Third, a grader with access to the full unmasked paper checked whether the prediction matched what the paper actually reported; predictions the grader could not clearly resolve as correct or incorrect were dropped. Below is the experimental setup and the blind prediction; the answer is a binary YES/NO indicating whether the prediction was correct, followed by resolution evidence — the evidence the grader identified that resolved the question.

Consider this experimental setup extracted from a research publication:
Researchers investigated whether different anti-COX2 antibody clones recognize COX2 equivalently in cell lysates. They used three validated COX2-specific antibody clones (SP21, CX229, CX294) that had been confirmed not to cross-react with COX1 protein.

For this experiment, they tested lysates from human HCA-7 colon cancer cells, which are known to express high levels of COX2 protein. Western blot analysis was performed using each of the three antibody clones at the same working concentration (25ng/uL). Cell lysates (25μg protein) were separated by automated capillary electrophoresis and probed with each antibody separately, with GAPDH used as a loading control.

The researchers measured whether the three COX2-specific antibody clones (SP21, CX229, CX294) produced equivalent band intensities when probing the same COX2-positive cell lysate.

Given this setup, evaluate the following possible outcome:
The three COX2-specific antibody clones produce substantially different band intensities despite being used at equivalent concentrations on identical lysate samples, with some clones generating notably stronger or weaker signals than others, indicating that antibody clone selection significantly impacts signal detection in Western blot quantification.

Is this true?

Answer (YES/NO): YES